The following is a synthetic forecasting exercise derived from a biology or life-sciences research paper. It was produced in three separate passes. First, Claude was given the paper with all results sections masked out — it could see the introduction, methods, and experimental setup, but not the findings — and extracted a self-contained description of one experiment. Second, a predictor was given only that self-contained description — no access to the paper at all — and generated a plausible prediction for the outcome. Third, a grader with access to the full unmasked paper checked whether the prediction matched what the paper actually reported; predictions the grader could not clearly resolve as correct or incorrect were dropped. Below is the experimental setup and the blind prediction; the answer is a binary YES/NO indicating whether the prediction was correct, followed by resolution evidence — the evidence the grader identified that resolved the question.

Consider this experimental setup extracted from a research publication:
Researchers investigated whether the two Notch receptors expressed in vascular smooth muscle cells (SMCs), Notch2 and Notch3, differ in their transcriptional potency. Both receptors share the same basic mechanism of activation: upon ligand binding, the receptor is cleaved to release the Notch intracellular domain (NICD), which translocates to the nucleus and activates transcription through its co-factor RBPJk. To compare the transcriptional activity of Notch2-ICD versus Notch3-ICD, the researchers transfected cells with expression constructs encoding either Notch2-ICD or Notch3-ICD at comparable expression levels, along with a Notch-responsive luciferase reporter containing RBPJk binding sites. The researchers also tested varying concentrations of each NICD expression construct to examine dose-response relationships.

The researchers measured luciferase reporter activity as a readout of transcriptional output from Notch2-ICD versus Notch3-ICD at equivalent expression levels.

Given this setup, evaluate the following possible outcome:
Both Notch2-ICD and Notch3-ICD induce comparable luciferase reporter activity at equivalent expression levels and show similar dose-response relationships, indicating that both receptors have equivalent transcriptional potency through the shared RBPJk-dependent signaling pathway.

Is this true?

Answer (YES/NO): NO